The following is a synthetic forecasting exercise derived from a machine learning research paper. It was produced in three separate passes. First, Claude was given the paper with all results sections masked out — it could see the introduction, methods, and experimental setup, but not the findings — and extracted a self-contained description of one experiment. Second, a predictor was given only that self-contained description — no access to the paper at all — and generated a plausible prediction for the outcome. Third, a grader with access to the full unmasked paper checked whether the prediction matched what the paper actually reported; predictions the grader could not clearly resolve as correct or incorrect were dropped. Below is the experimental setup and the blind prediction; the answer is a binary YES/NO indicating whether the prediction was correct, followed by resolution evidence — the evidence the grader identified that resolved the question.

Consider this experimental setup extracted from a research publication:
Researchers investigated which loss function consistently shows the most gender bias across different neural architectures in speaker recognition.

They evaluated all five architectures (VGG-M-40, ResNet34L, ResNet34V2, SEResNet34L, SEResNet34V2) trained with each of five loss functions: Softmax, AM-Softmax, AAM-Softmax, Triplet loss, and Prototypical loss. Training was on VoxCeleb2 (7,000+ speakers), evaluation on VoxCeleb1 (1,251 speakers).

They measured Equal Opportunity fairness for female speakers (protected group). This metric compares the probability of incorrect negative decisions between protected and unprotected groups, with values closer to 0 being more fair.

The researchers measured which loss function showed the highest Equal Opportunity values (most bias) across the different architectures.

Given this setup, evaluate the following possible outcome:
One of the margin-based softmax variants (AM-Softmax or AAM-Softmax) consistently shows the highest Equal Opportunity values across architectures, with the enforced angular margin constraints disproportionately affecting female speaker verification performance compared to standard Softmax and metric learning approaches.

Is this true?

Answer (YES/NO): NO